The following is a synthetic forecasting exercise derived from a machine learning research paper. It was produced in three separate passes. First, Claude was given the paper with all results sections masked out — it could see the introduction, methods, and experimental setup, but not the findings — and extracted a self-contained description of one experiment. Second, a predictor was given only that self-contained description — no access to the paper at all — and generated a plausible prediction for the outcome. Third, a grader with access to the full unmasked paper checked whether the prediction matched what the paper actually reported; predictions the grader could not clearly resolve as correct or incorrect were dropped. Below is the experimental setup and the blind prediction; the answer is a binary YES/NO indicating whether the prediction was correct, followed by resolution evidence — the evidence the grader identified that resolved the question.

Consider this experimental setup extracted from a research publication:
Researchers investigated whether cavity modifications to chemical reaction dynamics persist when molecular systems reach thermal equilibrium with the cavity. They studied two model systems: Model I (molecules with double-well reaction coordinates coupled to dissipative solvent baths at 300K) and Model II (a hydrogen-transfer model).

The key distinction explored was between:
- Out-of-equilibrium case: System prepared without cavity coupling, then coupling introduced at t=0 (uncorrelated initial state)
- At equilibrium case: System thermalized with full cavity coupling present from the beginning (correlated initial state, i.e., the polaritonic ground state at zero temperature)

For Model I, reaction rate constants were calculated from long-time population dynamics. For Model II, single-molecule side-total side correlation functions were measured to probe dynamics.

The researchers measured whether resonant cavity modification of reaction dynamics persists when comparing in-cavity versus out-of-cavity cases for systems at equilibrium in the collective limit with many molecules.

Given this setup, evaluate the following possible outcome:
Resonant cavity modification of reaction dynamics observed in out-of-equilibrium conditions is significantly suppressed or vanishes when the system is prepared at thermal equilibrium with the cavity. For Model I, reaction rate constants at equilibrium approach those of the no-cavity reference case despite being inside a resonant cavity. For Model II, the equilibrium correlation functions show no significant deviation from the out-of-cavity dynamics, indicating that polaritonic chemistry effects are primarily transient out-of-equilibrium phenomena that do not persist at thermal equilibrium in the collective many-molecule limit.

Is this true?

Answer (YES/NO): NO